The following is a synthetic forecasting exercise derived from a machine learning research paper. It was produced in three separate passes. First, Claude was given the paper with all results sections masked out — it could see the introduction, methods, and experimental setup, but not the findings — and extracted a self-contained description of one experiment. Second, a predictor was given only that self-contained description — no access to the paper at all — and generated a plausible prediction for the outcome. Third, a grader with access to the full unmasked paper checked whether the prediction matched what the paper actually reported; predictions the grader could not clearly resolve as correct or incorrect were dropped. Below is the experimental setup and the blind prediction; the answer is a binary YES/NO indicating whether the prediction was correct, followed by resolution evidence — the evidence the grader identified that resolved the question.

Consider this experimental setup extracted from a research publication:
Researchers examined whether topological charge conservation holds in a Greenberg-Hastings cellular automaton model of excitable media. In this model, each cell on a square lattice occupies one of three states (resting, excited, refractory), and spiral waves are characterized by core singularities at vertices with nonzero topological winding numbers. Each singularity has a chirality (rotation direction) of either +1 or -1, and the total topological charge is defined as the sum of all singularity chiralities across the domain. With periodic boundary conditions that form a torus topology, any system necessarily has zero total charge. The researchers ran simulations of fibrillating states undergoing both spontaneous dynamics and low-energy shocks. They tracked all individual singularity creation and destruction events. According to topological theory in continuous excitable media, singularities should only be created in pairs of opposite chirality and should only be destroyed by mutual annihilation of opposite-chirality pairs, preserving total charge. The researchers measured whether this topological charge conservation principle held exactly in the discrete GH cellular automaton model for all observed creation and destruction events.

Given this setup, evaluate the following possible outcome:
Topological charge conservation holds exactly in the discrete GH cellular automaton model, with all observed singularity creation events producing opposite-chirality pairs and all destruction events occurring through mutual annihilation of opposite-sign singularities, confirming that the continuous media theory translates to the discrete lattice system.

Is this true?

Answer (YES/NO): YES